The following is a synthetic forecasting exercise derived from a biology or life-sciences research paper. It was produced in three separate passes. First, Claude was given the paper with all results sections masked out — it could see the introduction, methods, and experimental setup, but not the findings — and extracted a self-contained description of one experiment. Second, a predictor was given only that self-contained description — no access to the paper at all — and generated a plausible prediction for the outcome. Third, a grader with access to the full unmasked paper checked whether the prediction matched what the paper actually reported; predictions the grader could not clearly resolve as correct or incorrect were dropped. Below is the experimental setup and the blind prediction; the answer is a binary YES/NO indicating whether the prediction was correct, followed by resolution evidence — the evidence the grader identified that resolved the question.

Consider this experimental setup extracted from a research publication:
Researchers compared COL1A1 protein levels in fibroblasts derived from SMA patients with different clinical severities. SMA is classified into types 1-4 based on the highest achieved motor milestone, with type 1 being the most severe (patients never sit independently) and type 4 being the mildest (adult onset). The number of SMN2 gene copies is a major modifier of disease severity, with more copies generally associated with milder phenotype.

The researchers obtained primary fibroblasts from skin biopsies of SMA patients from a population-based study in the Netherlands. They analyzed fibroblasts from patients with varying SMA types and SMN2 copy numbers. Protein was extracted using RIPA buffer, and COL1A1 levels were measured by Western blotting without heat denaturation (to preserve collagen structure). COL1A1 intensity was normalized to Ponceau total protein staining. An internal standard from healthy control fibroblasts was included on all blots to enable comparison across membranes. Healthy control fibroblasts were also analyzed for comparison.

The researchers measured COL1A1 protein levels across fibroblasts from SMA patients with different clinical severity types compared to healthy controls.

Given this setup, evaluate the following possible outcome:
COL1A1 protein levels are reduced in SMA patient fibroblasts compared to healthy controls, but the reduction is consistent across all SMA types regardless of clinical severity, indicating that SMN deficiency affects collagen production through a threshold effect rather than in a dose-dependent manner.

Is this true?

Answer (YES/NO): NO